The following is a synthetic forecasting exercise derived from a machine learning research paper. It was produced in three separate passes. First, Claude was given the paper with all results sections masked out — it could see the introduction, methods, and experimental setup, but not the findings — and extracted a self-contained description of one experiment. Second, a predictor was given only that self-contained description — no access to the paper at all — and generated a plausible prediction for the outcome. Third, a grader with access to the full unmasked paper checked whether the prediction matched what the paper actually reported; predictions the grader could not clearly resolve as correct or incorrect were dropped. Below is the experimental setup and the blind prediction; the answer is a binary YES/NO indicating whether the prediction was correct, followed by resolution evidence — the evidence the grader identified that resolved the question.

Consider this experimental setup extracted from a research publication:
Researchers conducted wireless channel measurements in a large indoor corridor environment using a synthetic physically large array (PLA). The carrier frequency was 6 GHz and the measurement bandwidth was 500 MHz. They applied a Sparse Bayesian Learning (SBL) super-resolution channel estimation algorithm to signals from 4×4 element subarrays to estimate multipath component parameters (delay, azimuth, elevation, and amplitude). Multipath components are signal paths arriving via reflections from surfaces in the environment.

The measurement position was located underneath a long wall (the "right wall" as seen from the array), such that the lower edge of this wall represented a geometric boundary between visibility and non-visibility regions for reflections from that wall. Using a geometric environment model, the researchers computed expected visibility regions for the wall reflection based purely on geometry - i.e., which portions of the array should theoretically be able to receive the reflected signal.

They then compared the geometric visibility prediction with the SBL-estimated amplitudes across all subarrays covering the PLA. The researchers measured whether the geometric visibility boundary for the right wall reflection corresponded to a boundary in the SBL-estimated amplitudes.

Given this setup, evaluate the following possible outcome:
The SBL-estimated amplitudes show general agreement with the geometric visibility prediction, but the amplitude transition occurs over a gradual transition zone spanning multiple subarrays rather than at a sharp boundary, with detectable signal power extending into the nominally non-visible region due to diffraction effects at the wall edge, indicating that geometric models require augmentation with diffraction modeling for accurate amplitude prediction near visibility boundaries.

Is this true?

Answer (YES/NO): NO